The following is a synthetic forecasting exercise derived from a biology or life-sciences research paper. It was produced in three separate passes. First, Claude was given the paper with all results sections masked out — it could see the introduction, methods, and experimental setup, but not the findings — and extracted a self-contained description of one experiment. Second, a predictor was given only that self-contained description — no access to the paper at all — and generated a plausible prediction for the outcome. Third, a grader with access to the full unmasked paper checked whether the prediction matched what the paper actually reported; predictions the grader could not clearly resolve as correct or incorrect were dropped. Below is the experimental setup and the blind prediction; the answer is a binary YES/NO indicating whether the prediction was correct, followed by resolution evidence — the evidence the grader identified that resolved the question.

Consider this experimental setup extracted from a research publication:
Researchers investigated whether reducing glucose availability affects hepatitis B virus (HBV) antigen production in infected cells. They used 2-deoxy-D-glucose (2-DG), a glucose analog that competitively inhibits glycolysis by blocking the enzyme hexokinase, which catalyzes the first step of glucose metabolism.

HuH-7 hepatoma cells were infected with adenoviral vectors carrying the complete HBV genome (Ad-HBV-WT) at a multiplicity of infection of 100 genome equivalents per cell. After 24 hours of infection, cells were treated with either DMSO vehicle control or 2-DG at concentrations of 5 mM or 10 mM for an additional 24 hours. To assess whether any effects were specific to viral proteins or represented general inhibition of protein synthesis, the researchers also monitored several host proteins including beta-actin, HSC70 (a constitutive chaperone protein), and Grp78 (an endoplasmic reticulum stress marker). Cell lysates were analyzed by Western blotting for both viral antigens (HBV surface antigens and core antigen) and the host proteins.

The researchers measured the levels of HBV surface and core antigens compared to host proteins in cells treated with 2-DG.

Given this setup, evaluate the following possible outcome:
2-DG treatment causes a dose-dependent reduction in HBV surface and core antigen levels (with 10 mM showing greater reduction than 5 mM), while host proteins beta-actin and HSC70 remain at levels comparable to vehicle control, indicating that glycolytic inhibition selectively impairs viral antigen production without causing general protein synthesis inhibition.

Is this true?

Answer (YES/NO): YES